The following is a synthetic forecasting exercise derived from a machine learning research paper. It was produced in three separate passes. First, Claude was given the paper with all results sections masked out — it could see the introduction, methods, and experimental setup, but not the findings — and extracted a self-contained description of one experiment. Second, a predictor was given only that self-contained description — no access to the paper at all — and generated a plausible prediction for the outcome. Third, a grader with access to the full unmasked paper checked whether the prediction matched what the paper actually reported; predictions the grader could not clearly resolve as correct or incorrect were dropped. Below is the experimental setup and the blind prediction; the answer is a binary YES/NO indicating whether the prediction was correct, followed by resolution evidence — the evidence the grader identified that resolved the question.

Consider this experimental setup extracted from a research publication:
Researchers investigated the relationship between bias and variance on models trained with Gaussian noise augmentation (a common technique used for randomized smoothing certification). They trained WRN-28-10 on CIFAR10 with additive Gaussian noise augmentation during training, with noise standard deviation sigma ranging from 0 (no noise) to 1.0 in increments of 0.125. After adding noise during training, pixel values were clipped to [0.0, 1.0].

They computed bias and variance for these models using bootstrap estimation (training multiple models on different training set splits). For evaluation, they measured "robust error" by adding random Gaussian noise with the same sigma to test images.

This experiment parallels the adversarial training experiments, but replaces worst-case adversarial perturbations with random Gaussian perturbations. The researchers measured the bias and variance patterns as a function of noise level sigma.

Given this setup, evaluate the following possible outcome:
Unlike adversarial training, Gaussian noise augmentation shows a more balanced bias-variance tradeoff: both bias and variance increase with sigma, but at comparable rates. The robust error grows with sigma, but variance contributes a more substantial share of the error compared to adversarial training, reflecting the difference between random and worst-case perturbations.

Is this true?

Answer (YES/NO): NO